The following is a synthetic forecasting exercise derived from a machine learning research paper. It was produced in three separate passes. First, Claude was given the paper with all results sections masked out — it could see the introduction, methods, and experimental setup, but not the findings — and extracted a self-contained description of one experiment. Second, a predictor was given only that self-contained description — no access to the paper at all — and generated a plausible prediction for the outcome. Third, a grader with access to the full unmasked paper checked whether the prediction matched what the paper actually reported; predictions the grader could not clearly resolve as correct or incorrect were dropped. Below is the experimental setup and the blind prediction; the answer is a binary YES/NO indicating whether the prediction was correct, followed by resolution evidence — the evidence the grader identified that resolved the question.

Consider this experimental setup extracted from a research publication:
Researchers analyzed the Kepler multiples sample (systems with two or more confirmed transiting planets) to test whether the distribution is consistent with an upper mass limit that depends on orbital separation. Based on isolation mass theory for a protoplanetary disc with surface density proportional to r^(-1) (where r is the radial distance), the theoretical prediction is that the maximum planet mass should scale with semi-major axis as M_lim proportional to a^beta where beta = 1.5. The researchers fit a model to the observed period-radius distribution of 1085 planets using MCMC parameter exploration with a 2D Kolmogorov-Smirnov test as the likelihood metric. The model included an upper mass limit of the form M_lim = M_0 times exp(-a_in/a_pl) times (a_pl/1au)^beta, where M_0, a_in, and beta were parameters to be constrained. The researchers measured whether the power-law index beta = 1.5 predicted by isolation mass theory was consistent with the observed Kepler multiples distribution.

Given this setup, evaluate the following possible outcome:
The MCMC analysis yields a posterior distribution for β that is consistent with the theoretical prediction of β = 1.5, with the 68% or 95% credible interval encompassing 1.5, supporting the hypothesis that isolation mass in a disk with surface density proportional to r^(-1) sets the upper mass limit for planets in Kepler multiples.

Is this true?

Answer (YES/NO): YES